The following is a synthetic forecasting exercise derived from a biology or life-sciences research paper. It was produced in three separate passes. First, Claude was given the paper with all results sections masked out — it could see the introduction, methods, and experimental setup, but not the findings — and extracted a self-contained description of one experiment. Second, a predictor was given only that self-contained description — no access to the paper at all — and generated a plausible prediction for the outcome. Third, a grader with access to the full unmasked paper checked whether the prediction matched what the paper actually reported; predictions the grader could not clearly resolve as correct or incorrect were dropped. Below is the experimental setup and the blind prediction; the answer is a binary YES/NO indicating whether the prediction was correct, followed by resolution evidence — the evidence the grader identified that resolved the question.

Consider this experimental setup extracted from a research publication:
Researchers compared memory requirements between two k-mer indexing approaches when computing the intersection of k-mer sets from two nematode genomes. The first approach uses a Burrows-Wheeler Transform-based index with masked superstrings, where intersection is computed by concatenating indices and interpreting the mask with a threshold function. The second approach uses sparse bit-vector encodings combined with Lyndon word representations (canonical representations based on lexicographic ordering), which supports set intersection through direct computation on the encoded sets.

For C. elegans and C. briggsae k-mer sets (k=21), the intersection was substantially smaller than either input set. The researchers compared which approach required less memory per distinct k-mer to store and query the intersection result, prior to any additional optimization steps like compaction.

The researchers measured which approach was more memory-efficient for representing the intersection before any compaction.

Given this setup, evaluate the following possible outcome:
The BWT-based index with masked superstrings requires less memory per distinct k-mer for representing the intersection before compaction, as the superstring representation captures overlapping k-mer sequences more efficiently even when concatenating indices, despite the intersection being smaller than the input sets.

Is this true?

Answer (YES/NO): NO